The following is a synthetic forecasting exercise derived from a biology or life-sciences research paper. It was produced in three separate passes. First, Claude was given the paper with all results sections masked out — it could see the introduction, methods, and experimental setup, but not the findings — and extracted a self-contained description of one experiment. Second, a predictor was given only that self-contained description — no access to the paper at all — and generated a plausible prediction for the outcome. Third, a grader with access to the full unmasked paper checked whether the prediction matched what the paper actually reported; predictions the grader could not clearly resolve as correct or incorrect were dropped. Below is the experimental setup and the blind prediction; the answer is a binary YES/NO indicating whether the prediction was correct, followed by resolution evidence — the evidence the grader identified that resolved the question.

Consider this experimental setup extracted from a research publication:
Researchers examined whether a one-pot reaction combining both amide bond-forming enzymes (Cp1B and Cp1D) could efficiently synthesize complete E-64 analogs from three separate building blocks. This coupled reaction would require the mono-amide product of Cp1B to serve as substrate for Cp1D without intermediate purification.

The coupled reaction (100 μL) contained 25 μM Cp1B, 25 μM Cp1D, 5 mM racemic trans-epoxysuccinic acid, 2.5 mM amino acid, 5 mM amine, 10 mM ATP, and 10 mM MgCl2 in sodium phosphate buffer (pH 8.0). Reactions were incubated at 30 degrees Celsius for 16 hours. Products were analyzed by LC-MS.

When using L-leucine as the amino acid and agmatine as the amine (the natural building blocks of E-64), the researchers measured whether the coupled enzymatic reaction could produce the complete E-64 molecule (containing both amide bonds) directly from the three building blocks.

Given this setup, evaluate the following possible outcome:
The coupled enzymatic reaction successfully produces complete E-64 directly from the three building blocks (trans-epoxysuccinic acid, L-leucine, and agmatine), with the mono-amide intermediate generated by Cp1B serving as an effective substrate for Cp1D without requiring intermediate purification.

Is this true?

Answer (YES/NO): YES